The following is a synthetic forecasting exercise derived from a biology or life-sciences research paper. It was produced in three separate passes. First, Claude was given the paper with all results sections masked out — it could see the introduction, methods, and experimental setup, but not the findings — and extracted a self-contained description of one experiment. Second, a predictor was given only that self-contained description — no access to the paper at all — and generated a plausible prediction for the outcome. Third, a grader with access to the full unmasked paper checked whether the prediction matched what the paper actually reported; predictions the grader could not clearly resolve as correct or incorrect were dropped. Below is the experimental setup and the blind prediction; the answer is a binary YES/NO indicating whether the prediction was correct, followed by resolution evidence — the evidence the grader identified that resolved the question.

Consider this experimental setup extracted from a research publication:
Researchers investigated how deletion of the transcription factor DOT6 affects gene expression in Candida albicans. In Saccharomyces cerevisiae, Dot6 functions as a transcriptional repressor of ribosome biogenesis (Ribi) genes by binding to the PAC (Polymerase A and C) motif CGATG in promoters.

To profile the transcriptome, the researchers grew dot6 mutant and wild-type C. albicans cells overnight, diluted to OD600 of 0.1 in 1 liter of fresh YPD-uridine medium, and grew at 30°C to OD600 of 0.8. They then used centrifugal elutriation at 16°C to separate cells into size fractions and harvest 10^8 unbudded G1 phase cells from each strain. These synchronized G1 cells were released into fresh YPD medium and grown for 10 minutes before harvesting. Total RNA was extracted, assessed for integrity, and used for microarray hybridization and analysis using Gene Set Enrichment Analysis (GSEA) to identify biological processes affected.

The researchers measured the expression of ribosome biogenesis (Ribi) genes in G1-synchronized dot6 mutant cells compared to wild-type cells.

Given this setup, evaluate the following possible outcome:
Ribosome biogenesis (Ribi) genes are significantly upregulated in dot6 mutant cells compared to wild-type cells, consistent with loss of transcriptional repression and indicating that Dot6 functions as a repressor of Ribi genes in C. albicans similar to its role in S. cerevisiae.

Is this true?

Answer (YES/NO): NO